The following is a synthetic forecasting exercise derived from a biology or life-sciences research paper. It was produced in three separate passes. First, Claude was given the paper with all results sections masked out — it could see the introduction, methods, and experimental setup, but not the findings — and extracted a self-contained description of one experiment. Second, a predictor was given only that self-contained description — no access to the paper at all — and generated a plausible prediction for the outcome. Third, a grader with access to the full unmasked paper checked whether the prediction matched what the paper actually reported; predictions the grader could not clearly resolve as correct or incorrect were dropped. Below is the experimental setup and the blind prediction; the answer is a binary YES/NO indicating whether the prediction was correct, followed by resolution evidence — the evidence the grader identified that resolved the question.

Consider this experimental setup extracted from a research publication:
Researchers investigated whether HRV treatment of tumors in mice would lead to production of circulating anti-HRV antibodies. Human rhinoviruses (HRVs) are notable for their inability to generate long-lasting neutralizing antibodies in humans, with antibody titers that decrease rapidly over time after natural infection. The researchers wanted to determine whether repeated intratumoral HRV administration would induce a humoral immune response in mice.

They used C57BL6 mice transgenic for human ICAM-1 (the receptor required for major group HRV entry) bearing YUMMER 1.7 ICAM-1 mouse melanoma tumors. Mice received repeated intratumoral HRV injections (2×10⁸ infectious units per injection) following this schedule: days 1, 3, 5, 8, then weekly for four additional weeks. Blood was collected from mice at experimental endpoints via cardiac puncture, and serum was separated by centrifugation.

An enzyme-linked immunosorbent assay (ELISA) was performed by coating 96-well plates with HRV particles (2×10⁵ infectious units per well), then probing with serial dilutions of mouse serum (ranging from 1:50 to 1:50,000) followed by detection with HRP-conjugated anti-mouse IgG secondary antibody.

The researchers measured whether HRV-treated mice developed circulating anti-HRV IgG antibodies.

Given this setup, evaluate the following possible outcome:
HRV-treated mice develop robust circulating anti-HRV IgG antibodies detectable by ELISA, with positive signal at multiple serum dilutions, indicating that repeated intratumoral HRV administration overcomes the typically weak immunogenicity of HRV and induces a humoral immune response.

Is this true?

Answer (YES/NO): YES